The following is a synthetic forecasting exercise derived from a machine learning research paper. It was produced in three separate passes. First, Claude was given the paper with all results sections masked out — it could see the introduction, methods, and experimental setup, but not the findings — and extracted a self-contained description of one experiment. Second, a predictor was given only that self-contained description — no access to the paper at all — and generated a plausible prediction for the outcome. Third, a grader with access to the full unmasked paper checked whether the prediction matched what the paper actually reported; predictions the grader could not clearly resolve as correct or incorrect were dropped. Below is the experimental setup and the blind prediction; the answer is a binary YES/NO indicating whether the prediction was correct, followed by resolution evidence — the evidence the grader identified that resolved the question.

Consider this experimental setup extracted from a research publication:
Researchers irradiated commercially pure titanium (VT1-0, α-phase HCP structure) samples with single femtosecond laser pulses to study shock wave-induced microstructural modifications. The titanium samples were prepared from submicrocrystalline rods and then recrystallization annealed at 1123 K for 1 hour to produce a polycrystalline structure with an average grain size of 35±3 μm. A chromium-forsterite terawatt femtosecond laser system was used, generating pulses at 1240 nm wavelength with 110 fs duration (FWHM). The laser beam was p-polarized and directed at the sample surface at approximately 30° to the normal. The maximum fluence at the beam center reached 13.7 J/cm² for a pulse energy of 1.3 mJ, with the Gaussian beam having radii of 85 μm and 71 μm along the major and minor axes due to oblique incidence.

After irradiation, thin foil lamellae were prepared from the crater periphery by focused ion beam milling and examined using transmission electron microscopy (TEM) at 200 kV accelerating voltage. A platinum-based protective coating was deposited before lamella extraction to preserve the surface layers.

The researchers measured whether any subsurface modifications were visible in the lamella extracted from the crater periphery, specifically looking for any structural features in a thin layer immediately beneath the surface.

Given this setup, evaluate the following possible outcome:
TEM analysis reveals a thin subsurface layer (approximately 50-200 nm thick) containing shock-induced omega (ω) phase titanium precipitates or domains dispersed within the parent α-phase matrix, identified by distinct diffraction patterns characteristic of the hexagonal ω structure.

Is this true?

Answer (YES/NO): NO